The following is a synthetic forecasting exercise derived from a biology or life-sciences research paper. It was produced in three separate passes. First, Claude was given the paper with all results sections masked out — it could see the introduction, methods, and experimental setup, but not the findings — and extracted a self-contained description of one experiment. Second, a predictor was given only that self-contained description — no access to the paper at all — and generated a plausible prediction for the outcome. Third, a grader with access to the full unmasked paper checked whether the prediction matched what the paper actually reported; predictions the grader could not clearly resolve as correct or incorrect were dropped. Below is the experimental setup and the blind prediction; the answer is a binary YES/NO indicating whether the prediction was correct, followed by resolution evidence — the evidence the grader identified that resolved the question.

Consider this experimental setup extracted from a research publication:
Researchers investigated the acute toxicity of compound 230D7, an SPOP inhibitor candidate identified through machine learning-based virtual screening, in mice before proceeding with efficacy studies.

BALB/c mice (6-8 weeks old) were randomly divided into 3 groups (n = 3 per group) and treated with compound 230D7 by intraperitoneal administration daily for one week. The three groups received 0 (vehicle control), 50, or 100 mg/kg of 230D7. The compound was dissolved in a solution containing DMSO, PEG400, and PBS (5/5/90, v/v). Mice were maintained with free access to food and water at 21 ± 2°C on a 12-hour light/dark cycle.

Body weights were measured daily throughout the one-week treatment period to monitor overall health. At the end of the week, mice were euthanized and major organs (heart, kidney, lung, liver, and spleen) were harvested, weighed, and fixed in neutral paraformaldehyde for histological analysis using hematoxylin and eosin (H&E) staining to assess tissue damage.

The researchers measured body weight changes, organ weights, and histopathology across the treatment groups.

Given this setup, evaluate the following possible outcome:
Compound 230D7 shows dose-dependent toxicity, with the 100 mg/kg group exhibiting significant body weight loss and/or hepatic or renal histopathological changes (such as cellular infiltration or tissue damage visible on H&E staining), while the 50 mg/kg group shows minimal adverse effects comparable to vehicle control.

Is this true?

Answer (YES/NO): NO